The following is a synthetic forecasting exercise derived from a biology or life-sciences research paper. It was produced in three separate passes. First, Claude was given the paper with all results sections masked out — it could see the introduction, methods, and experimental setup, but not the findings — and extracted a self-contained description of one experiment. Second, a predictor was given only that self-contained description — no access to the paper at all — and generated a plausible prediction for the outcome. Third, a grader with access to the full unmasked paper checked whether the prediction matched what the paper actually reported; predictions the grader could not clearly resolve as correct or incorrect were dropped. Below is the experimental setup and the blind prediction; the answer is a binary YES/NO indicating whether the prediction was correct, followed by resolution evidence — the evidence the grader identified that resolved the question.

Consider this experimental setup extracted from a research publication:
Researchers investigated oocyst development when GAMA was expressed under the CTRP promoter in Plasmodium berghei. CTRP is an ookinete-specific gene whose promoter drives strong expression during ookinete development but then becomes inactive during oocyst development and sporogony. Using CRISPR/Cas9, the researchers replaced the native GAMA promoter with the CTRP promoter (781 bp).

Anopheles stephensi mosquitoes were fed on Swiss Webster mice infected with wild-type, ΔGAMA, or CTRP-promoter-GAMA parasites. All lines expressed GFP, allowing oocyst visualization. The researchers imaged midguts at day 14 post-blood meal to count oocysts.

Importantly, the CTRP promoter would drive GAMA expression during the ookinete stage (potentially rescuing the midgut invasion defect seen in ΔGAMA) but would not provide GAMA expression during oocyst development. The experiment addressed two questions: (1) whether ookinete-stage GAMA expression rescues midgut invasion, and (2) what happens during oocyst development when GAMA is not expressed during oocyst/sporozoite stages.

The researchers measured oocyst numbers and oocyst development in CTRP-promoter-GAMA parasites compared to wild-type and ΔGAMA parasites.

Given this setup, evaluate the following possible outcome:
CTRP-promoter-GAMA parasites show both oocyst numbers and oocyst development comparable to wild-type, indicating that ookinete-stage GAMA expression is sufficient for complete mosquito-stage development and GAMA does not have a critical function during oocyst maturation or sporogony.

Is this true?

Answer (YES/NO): NO